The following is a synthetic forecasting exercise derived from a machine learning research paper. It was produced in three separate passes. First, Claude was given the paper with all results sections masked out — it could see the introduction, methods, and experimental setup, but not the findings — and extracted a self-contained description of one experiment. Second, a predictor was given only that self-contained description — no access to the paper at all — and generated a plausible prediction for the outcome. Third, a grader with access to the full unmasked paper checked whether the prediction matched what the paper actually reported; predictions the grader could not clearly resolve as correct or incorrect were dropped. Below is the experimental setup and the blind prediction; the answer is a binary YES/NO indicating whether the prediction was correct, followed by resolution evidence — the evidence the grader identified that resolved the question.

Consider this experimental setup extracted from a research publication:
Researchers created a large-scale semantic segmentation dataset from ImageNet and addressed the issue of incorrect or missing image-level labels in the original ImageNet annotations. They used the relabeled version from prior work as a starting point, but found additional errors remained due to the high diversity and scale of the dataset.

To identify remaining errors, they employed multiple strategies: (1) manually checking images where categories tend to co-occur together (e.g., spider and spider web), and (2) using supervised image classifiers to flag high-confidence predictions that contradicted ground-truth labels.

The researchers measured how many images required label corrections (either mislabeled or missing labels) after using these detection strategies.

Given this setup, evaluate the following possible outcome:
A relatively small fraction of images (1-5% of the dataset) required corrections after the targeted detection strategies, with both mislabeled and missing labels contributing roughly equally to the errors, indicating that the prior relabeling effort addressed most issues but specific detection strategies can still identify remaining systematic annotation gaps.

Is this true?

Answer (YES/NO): NO